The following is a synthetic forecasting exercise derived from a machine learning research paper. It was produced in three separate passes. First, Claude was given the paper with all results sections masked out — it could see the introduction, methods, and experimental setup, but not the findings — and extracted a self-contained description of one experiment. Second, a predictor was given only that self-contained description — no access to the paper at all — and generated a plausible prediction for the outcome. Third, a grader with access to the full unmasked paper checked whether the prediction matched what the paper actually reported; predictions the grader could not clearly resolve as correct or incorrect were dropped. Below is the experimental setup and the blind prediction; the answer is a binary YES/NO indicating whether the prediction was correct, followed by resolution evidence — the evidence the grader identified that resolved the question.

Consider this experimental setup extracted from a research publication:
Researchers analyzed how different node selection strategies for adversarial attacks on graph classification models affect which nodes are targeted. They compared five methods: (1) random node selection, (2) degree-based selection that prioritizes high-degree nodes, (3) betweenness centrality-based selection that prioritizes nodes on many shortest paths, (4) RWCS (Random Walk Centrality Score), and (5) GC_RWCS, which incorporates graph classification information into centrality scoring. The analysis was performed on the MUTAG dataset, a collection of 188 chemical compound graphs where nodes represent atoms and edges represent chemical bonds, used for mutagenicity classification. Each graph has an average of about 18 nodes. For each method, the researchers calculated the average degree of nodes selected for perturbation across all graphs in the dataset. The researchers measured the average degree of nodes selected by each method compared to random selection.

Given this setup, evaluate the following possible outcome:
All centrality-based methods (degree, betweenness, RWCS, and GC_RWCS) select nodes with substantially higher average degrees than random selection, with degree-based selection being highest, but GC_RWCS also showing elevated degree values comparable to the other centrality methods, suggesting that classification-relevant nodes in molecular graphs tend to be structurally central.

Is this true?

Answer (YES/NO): NO